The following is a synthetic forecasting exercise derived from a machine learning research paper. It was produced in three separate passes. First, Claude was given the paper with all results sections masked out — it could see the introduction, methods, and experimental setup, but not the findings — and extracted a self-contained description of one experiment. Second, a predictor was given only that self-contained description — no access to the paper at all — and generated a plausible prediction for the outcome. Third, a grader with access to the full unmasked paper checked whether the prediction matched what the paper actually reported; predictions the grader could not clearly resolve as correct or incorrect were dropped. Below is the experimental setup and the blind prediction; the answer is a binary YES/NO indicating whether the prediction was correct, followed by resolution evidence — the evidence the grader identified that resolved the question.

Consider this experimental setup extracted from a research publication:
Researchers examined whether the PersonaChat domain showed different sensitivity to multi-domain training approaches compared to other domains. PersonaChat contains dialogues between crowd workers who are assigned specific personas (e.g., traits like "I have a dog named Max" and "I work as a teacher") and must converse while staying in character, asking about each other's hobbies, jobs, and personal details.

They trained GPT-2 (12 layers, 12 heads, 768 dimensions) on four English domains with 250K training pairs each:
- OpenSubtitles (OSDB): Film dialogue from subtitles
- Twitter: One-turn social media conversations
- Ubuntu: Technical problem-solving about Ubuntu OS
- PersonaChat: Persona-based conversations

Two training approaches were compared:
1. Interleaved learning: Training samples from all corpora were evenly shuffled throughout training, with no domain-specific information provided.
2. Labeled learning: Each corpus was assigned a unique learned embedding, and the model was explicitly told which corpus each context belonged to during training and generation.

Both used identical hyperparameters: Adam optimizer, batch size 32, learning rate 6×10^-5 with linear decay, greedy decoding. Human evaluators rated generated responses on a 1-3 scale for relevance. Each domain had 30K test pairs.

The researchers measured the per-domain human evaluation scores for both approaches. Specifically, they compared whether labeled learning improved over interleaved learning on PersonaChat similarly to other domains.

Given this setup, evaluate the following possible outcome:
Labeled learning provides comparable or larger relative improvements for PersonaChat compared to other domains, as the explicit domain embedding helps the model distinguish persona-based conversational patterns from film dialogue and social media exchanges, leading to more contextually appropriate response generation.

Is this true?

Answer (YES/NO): NO